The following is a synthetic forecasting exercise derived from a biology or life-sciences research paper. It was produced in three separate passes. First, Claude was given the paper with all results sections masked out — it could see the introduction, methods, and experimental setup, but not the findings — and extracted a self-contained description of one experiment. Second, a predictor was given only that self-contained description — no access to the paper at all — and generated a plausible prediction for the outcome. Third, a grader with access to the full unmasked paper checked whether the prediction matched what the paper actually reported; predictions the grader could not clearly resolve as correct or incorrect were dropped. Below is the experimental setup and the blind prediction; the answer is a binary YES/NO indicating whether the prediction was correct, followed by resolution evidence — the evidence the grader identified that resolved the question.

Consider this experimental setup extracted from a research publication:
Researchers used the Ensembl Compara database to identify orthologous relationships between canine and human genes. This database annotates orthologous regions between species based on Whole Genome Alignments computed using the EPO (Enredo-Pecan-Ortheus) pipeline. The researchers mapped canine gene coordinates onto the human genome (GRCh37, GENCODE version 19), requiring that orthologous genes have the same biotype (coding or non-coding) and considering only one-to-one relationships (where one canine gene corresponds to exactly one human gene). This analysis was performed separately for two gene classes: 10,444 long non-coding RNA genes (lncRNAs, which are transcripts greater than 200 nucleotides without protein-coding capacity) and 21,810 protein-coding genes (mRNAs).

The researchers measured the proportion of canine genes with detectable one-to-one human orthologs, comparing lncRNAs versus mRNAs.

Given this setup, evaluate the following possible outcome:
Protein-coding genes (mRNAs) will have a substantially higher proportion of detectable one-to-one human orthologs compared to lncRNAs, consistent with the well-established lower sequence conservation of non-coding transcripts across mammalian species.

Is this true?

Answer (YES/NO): YES